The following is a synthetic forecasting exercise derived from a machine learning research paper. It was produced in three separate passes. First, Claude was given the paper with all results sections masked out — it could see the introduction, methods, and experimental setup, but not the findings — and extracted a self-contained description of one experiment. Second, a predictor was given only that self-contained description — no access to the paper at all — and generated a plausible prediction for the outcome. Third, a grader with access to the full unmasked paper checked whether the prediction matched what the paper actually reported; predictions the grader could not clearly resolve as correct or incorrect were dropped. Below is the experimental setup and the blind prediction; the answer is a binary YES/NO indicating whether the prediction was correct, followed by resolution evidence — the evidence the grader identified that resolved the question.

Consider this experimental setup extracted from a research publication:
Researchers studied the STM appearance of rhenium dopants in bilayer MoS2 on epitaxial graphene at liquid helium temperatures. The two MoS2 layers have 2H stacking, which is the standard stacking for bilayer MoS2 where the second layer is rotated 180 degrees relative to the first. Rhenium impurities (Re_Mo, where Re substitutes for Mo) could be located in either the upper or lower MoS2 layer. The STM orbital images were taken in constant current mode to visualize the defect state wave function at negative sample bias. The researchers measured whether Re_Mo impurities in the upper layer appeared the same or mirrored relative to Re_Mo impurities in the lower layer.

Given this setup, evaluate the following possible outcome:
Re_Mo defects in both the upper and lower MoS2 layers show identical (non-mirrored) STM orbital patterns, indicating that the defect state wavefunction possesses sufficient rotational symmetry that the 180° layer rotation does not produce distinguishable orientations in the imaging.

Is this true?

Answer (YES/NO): NO